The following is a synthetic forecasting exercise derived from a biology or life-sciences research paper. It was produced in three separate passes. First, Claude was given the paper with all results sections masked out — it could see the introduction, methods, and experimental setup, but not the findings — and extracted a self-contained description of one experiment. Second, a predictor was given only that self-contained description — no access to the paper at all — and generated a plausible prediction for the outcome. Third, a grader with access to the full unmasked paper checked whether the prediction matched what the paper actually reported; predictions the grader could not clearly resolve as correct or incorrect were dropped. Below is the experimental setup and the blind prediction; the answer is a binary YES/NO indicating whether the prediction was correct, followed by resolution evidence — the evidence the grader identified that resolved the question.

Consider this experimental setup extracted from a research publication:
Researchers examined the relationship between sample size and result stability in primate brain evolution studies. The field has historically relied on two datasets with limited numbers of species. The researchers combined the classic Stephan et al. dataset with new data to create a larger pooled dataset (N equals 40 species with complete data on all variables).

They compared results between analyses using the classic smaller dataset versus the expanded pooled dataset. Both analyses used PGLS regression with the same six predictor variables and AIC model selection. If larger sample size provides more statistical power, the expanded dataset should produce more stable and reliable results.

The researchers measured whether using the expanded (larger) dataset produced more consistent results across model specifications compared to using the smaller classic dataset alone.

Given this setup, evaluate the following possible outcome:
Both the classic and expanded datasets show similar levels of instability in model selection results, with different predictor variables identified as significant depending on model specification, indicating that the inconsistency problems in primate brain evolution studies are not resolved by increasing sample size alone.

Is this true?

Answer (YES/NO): YES